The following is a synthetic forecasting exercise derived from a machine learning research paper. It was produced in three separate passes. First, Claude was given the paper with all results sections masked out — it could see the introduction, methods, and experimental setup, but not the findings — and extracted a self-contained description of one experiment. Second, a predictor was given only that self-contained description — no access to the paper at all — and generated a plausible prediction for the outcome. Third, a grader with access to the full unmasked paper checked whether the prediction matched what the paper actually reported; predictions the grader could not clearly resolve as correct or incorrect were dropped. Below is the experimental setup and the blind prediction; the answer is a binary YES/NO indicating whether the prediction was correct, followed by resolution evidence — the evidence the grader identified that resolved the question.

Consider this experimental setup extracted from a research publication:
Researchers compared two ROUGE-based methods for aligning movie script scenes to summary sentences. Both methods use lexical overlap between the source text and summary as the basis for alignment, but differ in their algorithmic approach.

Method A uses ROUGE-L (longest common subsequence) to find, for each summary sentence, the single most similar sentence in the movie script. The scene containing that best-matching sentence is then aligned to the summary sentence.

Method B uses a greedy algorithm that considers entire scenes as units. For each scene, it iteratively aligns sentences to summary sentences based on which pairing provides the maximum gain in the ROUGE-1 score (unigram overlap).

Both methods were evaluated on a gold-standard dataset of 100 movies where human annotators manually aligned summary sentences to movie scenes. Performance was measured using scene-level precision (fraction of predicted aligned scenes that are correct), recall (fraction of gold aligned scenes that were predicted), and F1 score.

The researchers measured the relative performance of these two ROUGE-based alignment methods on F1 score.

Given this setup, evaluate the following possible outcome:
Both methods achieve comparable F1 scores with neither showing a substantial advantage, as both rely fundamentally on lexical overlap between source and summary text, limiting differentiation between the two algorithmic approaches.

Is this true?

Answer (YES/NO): YES